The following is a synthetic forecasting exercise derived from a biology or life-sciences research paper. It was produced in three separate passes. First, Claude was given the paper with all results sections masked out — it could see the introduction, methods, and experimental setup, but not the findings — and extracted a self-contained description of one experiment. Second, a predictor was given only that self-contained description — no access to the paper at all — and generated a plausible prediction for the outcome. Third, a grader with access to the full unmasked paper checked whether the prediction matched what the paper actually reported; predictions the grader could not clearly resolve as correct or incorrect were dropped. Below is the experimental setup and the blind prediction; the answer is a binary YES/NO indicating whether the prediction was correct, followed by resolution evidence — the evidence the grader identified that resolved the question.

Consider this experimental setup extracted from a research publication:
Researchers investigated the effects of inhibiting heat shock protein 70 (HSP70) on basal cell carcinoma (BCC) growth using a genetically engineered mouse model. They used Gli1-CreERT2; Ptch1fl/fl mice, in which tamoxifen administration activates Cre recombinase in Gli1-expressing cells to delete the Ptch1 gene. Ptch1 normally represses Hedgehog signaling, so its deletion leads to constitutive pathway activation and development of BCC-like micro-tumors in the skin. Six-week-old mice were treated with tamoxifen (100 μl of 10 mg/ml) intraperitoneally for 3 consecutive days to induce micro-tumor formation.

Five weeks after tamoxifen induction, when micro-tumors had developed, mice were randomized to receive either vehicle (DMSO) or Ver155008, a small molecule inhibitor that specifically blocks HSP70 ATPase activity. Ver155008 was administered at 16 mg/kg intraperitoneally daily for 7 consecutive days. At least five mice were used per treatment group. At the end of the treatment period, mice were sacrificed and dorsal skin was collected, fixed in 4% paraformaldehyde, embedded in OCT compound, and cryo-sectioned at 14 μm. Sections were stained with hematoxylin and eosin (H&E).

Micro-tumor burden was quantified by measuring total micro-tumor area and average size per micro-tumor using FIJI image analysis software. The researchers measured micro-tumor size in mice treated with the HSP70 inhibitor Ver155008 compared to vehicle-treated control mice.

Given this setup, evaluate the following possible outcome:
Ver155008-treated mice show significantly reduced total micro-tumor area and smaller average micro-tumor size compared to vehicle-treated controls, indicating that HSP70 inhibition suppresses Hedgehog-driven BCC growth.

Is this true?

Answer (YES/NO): YES